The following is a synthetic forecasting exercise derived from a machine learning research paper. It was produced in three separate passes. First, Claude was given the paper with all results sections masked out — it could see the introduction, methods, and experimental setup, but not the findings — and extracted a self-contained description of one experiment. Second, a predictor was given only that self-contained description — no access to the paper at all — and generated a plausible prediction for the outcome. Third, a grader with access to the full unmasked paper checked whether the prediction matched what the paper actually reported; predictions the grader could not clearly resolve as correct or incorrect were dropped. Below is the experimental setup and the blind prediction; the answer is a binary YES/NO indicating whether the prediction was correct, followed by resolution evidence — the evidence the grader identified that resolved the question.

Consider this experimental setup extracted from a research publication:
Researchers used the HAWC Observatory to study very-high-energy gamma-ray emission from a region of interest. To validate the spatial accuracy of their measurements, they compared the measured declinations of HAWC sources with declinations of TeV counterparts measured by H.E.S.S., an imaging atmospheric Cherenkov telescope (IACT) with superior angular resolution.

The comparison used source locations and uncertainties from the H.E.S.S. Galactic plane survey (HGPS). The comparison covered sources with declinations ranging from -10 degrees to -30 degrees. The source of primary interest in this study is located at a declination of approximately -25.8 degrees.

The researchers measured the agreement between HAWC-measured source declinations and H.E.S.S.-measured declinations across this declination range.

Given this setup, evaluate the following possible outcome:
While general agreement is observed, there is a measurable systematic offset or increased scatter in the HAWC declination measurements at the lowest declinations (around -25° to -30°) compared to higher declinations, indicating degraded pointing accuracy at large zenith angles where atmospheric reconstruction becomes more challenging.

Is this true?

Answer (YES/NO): NO